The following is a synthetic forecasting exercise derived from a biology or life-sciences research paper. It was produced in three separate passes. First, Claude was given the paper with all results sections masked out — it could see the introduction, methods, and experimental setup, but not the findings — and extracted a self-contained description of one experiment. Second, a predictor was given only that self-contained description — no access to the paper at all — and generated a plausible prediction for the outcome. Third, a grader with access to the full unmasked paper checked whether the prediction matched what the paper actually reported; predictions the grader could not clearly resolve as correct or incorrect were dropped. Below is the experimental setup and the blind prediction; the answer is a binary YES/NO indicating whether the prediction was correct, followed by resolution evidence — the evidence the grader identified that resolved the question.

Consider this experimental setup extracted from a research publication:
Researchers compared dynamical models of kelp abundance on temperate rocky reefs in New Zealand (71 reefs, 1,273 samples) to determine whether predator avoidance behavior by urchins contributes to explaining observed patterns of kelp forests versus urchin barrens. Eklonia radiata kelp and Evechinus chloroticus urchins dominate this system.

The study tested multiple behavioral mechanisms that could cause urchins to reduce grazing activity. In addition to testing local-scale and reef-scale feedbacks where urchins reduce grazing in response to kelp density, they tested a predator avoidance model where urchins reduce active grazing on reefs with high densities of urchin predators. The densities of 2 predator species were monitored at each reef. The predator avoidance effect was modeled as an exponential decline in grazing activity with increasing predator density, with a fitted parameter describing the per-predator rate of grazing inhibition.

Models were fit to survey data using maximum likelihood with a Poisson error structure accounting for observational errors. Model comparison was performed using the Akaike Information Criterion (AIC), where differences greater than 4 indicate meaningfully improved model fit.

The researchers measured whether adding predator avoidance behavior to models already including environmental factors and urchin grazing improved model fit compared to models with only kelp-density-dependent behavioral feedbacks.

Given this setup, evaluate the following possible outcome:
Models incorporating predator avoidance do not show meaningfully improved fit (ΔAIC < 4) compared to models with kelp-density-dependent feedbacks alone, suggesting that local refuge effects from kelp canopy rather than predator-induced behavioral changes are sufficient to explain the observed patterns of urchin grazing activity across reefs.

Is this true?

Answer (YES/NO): NO